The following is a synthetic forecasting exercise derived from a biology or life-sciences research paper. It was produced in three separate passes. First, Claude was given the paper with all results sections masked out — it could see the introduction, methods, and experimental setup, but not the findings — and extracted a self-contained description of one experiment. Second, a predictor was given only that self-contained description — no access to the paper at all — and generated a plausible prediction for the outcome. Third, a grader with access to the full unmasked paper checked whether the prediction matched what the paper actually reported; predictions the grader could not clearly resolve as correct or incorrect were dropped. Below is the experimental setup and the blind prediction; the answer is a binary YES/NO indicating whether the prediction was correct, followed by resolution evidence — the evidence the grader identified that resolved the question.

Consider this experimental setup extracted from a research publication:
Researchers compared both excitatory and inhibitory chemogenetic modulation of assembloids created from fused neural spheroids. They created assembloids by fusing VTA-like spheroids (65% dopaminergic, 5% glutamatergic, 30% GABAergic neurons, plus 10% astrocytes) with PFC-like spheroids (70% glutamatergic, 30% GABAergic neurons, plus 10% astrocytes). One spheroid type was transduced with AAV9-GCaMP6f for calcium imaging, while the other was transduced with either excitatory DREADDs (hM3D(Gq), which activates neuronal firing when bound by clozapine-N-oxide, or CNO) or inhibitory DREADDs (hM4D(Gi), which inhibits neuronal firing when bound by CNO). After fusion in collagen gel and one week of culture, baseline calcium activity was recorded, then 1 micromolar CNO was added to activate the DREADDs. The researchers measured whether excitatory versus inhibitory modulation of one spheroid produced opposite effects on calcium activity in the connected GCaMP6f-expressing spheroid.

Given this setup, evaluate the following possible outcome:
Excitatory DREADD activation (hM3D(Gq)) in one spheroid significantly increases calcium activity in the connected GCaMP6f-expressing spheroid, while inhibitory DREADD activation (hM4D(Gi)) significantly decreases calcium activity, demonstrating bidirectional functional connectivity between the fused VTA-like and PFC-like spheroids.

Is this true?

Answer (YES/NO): NO